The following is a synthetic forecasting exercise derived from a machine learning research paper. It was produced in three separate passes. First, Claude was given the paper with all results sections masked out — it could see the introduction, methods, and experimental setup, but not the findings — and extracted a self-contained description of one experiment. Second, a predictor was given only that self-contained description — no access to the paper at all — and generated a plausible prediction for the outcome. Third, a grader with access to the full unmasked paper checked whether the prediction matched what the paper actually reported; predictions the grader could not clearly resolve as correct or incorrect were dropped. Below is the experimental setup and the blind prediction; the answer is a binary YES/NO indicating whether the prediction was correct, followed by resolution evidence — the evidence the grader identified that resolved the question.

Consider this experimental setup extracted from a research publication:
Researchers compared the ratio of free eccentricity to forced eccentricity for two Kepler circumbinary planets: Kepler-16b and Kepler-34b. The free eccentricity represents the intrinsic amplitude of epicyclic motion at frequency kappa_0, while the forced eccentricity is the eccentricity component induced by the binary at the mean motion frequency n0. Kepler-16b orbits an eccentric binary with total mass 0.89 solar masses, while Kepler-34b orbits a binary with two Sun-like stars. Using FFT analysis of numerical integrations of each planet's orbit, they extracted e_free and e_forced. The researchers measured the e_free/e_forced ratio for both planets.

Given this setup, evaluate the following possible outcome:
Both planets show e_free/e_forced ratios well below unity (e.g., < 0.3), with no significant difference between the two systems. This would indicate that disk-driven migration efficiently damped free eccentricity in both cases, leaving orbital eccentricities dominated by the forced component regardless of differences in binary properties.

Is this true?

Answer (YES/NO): NO